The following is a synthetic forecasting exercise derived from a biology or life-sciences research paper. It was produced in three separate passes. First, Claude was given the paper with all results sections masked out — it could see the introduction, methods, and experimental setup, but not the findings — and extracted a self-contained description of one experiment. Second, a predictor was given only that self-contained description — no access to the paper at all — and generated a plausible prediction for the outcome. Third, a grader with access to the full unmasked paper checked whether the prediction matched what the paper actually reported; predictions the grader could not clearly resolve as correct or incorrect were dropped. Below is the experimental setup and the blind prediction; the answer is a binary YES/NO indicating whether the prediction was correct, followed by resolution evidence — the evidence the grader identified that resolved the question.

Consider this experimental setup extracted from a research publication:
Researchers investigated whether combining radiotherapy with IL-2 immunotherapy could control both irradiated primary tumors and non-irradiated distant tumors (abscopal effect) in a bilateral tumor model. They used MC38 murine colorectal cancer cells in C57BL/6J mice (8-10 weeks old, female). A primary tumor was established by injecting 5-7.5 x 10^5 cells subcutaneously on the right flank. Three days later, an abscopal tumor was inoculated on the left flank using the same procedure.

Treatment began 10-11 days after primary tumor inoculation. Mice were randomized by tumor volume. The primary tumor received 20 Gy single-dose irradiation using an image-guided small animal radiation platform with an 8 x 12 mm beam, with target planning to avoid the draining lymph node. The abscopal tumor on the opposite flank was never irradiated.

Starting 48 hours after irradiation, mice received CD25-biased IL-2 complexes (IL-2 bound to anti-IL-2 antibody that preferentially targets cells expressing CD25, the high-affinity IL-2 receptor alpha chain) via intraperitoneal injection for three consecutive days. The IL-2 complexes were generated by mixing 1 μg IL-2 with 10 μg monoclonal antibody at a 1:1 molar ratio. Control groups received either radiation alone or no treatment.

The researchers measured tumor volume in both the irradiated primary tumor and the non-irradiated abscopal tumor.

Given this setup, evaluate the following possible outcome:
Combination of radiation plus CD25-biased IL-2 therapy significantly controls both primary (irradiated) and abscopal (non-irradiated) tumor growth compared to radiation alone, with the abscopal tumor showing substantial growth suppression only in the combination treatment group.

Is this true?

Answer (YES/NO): YES